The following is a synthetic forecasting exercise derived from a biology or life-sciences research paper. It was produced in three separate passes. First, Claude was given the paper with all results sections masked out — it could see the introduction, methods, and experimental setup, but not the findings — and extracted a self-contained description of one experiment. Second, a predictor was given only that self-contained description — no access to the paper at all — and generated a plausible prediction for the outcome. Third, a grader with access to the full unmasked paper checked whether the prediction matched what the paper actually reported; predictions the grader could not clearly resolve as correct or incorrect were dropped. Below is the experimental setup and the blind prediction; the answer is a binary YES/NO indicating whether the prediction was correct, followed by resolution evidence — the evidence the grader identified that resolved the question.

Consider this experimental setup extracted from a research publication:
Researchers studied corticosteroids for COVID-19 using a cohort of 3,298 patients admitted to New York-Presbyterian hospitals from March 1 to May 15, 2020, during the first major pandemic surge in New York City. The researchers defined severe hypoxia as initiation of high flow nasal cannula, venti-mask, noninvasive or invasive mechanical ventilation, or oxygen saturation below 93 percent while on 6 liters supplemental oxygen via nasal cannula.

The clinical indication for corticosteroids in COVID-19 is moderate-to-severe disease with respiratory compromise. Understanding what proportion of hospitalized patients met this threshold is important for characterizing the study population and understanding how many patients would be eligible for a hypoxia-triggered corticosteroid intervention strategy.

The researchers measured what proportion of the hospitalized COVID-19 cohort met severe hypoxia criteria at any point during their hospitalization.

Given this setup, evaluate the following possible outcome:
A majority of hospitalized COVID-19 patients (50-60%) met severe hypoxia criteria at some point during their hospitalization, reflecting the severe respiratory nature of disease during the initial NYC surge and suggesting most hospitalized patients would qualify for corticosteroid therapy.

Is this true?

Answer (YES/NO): YES